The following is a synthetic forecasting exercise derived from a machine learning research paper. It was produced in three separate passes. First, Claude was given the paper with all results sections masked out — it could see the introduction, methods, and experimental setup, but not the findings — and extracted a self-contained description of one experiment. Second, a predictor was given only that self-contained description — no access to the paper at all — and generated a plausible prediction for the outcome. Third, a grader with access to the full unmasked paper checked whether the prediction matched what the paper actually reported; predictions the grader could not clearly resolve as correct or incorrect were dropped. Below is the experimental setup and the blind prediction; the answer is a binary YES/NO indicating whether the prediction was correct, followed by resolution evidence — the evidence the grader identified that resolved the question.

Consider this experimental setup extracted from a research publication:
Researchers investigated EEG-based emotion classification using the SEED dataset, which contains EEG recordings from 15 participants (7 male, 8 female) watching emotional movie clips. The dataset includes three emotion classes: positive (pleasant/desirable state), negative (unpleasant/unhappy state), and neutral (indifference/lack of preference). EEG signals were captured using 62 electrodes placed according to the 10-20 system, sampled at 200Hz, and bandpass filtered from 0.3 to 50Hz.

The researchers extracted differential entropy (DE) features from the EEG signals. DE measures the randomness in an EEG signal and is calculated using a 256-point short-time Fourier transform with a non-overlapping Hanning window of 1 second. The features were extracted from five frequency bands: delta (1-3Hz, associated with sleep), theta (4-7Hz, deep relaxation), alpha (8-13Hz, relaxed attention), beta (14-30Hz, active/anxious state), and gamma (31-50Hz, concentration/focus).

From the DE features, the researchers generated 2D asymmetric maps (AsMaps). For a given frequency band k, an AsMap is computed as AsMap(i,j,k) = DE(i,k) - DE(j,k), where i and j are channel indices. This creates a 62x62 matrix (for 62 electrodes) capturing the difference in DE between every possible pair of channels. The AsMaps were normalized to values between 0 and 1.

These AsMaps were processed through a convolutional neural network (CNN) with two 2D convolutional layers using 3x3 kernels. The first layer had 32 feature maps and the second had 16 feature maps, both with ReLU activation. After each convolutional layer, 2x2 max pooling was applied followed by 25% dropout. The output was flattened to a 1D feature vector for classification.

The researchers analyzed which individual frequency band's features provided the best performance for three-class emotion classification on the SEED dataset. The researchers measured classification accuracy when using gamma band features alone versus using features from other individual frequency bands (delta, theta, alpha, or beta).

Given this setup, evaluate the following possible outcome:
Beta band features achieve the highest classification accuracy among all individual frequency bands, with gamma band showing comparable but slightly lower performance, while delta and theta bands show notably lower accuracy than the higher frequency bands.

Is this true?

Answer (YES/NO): NO